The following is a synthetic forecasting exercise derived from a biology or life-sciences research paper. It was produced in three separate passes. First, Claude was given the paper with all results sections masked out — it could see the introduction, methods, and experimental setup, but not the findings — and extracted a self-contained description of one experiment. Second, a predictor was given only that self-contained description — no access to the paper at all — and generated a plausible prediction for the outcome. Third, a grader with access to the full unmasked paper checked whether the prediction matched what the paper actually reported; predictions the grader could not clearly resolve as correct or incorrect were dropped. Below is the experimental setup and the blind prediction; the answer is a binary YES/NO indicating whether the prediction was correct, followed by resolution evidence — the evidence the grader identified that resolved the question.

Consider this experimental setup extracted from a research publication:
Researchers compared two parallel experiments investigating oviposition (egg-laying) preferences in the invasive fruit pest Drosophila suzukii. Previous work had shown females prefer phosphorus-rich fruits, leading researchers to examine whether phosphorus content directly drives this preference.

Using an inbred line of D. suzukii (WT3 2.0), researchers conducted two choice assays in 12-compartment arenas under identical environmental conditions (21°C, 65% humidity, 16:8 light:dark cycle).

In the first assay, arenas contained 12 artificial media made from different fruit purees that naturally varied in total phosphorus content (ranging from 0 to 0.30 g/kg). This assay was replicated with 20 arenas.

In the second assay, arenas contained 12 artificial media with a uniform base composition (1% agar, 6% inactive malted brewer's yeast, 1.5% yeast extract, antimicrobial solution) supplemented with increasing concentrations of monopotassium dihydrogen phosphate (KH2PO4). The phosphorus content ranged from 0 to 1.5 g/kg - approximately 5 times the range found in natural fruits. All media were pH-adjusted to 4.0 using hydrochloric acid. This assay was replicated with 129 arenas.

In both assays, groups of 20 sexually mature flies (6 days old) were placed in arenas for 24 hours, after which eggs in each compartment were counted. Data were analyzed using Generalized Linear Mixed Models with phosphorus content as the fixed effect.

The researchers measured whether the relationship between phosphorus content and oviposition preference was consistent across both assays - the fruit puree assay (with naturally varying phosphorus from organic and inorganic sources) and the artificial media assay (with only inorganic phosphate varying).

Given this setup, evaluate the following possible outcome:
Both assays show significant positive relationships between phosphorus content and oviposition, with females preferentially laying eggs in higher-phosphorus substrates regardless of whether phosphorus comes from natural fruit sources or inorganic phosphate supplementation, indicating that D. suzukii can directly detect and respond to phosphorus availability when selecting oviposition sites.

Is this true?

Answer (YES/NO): NO